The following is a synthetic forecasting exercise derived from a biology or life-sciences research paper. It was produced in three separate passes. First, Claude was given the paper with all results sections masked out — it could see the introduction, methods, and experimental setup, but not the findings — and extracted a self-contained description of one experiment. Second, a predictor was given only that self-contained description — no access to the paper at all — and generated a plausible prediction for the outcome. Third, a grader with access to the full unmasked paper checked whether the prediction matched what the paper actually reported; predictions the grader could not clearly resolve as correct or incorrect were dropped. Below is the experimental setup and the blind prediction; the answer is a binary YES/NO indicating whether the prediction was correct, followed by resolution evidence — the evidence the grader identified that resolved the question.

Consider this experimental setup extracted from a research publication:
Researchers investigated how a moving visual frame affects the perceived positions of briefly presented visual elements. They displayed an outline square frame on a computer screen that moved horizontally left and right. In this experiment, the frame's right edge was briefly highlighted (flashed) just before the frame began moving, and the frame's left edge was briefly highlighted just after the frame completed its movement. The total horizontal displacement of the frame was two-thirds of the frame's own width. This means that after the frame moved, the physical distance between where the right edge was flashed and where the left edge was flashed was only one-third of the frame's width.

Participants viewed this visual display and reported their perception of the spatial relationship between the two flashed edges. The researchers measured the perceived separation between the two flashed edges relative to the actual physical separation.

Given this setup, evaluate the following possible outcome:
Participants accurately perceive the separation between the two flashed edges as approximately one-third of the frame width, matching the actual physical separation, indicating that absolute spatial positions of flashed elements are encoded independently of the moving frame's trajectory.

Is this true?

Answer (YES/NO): NO